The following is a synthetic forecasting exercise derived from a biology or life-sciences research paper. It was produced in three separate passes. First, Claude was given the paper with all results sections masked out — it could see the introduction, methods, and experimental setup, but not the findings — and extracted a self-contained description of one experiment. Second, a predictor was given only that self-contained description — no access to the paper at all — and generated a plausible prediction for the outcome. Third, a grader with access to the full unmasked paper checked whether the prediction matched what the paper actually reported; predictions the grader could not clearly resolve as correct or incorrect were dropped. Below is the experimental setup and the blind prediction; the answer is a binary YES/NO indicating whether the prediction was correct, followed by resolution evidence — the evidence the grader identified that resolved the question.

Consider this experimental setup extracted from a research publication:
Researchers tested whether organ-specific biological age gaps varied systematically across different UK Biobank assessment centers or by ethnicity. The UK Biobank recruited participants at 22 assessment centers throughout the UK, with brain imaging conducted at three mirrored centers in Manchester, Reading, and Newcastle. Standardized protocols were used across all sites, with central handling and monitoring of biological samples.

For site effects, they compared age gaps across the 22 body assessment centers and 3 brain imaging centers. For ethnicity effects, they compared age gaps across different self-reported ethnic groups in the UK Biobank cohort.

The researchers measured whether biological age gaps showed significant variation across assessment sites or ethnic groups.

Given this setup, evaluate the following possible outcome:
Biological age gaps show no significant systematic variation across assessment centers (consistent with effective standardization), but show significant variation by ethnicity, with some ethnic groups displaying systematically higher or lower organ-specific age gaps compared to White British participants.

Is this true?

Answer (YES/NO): NO